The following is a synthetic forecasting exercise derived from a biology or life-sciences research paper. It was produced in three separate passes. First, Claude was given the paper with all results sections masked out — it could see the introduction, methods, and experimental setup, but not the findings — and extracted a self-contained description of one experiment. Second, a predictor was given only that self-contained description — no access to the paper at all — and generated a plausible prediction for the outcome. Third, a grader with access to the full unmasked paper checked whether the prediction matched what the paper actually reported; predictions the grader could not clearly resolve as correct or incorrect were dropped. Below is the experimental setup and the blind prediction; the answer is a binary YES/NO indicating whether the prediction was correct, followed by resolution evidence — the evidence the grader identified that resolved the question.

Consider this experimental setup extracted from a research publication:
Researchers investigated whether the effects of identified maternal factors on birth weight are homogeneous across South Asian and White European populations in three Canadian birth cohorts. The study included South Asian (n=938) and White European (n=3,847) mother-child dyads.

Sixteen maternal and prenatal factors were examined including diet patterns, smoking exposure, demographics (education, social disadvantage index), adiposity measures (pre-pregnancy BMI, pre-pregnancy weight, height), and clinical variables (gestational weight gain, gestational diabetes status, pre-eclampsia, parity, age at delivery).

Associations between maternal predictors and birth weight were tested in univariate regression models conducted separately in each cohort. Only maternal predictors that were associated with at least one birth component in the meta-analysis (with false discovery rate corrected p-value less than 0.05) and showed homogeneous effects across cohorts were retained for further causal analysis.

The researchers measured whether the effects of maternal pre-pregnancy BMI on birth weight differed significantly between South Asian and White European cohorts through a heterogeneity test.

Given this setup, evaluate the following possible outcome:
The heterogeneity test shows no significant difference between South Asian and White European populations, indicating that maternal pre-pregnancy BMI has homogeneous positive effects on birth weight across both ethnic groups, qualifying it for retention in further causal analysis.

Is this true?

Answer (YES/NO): YES